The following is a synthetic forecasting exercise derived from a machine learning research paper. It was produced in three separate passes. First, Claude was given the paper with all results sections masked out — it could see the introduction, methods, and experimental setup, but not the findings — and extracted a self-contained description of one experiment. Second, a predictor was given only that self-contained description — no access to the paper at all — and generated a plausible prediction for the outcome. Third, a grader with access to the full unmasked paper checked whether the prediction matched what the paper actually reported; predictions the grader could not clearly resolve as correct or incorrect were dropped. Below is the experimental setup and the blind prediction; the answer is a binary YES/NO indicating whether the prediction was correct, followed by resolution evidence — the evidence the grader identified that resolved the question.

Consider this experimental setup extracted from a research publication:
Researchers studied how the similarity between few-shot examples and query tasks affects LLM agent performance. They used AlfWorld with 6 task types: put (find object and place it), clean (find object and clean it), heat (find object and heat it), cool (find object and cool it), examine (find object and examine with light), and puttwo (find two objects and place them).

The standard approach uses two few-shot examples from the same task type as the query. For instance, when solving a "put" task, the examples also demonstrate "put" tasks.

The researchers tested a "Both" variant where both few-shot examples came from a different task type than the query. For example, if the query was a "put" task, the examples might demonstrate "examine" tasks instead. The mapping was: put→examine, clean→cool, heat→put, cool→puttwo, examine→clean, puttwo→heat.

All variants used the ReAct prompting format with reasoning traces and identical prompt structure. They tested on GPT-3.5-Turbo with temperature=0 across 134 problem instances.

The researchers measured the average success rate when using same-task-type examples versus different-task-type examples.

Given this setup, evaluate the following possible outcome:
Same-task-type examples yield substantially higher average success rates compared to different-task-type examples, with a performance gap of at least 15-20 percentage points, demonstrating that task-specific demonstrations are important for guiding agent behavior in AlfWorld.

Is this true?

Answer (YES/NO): YES